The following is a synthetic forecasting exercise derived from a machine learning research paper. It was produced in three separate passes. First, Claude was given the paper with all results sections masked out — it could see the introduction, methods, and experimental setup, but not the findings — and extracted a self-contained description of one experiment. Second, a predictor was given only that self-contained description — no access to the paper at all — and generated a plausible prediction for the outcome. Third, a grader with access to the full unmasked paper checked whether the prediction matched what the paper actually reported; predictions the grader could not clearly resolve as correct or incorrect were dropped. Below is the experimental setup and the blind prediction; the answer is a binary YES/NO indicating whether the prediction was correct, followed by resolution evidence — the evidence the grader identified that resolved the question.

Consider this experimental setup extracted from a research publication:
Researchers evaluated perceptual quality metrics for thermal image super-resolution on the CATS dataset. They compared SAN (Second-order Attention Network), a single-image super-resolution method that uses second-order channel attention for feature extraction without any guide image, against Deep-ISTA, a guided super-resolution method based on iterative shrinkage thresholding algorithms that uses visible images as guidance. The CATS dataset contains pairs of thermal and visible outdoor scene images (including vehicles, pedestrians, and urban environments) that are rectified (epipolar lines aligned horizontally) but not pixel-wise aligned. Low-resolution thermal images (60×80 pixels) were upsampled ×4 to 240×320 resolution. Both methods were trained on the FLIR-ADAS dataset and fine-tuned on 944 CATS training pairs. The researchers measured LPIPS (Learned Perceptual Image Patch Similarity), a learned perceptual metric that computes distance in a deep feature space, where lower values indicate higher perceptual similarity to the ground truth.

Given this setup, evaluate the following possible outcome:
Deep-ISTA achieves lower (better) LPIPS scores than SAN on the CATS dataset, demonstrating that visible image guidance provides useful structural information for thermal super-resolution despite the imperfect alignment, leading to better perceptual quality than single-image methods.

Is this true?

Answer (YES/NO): NO